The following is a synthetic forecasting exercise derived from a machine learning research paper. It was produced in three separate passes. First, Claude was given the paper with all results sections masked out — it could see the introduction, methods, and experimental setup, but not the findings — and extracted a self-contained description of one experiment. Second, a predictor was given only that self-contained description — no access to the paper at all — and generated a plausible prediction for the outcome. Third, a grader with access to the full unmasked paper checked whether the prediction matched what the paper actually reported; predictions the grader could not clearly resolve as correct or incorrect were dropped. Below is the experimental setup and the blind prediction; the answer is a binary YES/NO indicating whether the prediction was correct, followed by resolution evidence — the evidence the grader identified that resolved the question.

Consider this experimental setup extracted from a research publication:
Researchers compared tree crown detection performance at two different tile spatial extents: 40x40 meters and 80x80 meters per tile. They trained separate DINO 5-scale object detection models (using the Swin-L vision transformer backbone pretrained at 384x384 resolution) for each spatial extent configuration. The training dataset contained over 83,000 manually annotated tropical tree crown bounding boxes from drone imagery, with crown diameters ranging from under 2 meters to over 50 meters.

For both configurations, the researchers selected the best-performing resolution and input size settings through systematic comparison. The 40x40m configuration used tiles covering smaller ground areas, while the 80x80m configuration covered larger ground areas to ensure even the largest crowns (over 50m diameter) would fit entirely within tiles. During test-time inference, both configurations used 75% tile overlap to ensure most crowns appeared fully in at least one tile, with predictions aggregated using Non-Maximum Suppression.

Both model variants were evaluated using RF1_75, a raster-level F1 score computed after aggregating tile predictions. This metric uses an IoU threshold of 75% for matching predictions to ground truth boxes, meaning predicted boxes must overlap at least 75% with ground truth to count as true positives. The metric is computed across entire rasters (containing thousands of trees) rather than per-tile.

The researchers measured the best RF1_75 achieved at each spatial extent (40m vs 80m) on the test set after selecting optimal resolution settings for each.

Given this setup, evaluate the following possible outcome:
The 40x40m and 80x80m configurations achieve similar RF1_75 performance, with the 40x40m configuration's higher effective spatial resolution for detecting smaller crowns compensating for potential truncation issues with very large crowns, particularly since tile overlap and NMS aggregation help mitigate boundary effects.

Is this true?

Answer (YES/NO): YES